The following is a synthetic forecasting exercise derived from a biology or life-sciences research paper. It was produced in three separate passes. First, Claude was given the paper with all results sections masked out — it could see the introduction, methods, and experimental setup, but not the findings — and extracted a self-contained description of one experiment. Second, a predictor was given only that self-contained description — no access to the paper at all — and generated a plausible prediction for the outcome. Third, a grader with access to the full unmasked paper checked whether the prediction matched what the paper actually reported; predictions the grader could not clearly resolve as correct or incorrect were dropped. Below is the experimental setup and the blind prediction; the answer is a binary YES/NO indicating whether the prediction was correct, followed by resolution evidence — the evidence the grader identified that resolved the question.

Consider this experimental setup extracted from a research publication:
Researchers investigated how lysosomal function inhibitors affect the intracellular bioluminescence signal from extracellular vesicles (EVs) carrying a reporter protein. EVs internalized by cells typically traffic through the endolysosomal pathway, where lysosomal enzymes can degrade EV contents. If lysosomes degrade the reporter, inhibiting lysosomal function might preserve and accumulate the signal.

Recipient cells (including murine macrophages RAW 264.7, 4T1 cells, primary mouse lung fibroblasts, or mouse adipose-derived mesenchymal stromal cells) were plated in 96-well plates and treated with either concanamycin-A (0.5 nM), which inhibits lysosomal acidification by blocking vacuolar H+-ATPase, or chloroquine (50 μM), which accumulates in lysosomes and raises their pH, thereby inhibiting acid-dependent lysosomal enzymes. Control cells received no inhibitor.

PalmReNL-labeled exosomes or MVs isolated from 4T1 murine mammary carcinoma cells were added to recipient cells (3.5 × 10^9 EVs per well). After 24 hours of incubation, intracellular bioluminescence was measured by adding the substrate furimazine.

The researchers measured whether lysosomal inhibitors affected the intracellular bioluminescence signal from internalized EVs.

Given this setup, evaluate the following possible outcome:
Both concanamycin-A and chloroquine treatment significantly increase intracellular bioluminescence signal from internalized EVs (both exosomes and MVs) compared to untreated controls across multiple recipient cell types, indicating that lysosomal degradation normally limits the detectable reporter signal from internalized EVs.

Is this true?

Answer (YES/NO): NO